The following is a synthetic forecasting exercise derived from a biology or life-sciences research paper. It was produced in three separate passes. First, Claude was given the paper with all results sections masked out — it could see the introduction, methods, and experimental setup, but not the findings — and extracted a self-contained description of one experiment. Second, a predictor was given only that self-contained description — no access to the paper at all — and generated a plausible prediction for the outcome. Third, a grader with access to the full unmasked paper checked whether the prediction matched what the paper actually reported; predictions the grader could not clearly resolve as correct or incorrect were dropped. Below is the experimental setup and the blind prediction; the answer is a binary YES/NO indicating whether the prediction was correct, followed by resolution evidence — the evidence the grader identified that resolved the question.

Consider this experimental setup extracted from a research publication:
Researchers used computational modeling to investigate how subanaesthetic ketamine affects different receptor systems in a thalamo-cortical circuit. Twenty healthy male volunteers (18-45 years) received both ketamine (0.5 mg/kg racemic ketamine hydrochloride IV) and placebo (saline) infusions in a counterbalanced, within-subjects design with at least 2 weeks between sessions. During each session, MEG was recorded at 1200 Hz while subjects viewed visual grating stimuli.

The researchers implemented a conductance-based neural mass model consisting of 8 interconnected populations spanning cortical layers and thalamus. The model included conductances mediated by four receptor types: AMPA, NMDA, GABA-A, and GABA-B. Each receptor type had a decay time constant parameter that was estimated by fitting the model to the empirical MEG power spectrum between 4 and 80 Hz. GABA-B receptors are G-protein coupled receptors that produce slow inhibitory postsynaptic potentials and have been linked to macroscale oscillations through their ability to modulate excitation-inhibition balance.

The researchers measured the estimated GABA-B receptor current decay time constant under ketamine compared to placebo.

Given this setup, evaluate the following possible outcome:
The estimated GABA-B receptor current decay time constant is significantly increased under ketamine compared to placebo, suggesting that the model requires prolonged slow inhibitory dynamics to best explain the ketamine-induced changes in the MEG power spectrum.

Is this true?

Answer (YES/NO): YES